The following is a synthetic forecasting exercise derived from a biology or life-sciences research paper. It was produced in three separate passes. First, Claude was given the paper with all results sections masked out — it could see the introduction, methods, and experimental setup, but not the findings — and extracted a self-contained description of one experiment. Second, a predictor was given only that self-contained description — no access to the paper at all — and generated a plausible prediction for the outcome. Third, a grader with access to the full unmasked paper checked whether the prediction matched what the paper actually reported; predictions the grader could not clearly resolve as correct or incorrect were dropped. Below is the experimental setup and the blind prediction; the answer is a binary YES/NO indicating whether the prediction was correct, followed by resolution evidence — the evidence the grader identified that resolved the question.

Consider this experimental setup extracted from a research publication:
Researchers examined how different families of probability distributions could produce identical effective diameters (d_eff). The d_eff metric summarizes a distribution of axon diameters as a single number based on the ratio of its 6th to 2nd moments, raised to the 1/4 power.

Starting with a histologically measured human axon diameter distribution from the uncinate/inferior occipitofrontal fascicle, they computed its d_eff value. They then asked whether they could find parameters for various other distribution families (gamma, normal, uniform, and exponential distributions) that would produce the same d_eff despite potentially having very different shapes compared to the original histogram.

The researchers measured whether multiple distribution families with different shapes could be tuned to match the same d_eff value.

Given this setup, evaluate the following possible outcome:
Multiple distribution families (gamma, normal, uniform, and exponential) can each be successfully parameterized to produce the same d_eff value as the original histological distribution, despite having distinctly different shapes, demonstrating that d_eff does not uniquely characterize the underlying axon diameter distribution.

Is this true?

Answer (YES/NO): YES